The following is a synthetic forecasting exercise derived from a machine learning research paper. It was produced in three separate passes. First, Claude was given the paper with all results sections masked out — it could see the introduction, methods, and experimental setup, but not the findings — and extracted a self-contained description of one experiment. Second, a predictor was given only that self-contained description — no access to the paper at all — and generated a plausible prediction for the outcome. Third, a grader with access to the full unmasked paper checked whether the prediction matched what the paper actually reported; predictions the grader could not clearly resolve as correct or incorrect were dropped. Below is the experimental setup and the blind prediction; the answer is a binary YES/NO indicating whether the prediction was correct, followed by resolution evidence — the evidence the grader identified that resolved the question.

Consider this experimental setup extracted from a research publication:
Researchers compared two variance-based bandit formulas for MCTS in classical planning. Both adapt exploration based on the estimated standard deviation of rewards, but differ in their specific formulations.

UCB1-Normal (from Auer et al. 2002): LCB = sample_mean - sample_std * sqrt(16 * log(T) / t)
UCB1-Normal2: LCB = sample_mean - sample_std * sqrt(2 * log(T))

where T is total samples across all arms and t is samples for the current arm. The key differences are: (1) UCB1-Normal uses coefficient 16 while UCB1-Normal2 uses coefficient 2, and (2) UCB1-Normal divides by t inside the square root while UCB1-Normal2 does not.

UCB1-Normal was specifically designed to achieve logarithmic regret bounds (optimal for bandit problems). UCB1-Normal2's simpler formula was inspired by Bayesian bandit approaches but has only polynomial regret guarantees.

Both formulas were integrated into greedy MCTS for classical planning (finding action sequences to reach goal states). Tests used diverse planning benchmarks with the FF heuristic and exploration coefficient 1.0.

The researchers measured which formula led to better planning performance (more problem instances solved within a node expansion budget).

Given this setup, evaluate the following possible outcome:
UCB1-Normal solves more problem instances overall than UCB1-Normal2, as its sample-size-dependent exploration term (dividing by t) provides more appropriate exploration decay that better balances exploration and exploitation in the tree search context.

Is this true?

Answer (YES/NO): NO